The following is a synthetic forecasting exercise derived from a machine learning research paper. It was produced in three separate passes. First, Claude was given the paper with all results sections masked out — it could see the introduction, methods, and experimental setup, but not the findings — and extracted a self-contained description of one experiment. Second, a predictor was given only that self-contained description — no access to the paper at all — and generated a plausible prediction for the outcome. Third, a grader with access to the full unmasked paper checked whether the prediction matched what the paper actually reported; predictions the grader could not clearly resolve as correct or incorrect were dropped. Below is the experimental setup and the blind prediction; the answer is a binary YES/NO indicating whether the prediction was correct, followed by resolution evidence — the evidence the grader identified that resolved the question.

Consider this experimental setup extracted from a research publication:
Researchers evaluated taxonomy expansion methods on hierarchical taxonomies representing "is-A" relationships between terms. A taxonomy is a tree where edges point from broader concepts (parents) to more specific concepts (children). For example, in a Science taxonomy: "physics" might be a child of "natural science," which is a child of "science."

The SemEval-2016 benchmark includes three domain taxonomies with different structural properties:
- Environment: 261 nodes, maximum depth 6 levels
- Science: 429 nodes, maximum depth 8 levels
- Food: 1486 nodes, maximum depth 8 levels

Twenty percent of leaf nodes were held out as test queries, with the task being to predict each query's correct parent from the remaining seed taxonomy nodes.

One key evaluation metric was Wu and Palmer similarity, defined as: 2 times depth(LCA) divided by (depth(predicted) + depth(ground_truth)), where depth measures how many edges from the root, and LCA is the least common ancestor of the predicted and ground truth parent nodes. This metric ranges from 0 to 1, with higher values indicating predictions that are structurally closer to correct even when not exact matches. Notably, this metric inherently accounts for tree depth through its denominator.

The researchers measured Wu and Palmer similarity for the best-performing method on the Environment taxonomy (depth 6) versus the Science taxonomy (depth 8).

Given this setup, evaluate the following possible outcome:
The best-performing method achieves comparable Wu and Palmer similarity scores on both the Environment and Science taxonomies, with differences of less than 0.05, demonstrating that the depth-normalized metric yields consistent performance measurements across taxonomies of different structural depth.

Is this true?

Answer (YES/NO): YES